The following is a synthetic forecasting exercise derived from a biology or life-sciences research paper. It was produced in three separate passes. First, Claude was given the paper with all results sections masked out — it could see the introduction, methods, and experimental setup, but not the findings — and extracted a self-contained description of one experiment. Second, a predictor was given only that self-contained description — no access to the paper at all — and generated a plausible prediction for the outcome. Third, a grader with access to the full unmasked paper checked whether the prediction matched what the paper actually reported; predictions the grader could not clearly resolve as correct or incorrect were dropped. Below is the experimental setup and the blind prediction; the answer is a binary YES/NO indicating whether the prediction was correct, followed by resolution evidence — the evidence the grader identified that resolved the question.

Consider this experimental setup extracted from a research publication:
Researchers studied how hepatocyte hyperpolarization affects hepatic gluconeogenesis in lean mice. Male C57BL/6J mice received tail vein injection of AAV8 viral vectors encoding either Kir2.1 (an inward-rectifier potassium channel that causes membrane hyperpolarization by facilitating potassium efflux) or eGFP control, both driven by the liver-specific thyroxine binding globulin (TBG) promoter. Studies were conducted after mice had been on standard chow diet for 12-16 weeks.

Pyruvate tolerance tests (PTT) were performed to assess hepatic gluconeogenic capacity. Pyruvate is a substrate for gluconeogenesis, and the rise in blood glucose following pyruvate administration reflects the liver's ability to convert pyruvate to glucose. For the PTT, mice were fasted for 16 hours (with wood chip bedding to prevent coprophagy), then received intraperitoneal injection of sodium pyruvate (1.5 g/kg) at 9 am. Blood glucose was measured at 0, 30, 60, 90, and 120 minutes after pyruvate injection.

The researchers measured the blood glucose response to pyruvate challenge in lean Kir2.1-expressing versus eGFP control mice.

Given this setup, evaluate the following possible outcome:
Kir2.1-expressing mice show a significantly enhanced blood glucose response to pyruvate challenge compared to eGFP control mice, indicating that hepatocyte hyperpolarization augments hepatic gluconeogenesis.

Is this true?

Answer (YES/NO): NO